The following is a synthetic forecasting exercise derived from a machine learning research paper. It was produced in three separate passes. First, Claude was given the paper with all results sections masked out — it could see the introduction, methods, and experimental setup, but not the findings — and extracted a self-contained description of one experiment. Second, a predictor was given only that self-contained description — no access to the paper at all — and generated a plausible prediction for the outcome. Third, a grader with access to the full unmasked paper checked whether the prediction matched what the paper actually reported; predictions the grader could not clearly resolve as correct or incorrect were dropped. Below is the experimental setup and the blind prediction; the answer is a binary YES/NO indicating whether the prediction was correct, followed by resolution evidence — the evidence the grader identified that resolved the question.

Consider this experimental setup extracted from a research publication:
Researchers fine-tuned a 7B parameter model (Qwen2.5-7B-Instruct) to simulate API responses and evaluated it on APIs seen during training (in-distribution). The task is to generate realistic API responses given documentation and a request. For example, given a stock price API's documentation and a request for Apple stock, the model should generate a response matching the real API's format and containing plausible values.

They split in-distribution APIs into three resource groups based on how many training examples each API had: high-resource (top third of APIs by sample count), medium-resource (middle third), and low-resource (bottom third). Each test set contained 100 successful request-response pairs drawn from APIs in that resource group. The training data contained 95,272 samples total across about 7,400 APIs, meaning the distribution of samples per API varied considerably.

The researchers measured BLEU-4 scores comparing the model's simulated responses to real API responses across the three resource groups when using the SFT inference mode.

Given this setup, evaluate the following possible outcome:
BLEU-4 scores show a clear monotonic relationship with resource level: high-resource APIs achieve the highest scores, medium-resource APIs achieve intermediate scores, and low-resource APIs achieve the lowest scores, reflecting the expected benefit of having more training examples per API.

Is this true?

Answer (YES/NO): NO